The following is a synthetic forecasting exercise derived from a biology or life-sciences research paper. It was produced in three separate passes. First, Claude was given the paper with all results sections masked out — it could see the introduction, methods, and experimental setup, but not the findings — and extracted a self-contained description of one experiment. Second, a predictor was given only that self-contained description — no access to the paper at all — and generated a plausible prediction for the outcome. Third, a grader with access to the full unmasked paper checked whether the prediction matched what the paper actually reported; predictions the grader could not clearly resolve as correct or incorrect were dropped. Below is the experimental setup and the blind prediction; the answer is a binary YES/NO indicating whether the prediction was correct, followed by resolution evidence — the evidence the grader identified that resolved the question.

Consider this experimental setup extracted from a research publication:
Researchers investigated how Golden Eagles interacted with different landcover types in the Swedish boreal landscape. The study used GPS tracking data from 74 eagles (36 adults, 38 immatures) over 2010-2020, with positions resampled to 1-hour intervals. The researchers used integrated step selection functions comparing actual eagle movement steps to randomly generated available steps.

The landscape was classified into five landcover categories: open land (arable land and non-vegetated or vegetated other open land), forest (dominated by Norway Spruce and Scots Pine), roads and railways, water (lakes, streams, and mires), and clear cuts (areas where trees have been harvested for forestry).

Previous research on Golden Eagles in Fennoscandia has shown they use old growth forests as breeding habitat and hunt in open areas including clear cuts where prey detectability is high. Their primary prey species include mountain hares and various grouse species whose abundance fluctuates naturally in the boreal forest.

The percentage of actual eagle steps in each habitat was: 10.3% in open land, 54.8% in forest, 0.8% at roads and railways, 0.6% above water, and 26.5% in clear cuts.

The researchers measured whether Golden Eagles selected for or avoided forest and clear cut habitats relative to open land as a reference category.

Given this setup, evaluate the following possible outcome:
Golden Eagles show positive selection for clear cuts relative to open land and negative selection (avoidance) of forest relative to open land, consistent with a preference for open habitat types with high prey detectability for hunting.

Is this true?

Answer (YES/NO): NO